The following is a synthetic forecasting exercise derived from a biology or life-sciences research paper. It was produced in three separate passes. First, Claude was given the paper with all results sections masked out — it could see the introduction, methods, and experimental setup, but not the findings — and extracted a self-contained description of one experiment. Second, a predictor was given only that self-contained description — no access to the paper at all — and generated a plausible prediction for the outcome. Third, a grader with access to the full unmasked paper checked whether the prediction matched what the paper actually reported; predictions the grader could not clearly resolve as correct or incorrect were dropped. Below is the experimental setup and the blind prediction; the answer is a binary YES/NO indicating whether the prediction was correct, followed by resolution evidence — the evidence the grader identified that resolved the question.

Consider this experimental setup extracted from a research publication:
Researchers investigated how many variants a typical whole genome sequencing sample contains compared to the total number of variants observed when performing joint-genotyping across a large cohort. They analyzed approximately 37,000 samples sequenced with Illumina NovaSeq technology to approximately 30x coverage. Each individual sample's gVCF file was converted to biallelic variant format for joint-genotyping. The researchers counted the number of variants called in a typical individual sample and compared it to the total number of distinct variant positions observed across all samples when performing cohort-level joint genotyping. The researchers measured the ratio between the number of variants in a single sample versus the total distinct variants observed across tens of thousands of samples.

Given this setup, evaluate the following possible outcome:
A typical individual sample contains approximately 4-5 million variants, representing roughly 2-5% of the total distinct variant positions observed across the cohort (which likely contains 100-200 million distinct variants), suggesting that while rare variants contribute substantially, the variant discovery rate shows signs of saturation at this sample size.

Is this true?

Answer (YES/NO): NO